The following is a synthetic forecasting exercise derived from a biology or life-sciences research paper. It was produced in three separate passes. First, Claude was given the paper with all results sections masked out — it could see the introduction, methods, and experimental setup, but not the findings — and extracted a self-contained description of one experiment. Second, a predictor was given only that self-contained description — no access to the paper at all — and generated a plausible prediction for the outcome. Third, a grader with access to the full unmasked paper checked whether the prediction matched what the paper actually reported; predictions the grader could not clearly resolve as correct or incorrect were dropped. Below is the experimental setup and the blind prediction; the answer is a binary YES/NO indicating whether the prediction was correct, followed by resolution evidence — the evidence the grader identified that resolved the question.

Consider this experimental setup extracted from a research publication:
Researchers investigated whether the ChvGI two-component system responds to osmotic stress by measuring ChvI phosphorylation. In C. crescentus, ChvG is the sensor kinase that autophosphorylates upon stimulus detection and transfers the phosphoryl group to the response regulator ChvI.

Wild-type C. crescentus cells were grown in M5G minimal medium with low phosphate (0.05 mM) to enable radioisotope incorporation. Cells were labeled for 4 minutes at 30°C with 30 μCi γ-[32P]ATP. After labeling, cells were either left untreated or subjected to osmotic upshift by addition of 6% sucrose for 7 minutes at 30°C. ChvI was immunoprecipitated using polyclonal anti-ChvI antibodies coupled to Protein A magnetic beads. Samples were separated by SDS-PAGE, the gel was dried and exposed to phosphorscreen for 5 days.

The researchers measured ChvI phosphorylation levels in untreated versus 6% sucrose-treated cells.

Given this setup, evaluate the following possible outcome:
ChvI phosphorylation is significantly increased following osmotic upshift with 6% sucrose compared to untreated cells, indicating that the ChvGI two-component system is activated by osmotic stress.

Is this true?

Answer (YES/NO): YES